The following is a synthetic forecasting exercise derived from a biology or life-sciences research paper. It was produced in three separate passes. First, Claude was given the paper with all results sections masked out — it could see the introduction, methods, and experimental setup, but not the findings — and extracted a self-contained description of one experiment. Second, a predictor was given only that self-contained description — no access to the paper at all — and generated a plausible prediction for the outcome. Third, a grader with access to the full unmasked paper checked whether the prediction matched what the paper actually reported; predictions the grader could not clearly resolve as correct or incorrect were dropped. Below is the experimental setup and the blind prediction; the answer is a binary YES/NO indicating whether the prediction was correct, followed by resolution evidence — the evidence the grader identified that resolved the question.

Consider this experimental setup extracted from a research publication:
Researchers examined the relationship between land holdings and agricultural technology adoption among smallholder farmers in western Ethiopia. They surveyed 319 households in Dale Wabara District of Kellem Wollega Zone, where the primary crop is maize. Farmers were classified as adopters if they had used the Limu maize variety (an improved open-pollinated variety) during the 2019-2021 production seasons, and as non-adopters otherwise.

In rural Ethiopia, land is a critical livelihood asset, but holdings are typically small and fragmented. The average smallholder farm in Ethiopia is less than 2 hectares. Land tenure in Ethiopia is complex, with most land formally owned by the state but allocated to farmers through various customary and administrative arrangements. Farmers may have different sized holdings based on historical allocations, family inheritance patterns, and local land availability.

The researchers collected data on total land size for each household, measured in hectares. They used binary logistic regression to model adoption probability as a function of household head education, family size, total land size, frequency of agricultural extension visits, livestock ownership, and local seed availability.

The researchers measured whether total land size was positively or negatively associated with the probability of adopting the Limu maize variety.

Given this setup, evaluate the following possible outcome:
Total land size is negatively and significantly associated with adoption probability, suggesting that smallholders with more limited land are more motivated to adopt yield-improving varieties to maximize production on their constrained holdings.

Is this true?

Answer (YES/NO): NO